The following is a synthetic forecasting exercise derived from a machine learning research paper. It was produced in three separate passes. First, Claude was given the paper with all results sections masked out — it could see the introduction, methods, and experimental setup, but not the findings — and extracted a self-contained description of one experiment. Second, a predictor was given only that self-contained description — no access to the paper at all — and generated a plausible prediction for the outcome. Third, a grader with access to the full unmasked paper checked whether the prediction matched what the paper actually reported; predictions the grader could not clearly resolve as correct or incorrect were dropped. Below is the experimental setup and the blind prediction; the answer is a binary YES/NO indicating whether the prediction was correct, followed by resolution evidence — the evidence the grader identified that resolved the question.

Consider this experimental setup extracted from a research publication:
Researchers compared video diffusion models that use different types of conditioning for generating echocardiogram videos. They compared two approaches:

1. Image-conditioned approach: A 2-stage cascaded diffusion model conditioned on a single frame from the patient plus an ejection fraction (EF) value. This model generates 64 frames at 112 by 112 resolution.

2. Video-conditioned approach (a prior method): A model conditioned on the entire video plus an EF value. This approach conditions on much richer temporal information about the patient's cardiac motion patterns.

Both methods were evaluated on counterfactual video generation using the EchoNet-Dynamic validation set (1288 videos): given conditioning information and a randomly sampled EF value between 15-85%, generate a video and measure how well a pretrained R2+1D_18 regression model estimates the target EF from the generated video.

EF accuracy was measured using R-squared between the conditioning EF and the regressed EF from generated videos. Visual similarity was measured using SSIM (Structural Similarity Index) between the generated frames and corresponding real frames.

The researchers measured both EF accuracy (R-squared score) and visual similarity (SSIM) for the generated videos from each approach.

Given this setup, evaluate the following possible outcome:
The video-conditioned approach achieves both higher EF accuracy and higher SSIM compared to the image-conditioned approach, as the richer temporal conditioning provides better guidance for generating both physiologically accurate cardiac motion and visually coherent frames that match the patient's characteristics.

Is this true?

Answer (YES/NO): NO